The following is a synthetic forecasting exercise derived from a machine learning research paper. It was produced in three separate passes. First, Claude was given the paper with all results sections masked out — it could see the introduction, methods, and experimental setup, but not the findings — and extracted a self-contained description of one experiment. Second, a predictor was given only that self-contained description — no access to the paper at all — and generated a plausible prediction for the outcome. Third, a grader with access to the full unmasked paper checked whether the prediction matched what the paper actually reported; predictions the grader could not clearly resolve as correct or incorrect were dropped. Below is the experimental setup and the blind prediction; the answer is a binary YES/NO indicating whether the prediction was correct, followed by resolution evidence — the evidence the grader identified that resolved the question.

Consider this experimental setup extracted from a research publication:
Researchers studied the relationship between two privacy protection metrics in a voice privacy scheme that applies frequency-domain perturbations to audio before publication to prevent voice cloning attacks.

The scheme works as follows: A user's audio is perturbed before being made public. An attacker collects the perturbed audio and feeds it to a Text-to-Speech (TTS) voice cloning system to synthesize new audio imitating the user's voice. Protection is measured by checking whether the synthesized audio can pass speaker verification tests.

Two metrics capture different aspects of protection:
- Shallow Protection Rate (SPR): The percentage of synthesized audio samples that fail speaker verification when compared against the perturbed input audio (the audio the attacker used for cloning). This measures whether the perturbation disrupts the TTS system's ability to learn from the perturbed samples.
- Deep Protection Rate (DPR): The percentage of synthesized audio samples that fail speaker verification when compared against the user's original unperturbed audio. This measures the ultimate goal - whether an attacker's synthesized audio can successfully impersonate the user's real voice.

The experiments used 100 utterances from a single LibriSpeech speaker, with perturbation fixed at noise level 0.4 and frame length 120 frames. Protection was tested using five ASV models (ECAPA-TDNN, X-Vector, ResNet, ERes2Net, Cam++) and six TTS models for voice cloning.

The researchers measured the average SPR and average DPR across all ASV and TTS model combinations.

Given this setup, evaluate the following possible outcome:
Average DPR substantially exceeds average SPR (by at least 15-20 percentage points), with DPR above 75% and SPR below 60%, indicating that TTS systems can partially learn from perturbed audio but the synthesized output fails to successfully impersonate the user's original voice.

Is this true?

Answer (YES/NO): NO